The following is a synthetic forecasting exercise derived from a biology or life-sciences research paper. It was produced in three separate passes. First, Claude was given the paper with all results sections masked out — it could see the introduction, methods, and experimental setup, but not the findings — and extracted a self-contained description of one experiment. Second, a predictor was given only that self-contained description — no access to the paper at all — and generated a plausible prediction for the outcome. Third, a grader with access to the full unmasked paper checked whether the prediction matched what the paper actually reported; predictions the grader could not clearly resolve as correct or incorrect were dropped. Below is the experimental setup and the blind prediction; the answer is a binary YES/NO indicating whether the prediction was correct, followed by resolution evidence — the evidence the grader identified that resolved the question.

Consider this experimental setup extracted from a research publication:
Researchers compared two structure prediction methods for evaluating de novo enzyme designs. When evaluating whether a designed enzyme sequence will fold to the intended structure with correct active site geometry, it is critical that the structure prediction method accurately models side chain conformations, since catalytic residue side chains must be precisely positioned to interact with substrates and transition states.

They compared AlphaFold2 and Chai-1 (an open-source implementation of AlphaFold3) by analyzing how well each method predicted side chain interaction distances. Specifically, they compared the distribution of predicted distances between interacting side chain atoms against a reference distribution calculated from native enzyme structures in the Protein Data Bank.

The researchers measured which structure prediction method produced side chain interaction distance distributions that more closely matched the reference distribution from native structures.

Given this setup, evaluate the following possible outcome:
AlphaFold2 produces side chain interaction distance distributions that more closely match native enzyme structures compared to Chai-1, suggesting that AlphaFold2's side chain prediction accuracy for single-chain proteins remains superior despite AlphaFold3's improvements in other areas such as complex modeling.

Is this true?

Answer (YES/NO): NO